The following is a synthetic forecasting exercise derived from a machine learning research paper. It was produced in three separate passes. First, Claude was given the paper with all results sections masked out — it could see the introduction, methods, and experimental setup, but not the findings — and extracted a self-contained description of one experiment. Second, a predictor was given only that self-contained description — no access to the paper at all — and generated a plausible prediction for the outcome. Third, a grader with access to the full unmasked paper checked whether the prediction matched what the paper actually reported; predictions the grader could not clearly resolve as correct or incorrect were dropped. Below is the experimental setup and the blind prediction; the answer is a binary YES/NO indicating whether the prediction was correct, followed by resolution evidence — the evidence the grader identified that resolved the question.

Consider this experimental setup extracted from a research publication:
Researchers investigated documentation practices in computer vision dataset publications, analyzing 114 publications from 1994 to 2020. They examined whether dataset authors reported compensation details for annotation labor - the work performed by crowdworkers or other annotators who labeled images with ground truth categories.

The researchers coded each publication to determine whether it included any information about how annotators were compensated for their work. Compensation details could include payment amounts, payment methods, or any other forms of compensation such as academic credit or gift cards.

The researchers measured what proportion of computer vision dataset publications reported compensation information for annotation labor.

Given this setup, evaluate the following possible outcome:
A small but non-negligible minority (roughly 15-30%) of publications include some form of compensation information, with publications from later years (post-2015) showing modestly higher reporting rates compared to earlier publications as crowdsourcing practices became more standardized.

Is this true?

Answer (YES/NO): NO